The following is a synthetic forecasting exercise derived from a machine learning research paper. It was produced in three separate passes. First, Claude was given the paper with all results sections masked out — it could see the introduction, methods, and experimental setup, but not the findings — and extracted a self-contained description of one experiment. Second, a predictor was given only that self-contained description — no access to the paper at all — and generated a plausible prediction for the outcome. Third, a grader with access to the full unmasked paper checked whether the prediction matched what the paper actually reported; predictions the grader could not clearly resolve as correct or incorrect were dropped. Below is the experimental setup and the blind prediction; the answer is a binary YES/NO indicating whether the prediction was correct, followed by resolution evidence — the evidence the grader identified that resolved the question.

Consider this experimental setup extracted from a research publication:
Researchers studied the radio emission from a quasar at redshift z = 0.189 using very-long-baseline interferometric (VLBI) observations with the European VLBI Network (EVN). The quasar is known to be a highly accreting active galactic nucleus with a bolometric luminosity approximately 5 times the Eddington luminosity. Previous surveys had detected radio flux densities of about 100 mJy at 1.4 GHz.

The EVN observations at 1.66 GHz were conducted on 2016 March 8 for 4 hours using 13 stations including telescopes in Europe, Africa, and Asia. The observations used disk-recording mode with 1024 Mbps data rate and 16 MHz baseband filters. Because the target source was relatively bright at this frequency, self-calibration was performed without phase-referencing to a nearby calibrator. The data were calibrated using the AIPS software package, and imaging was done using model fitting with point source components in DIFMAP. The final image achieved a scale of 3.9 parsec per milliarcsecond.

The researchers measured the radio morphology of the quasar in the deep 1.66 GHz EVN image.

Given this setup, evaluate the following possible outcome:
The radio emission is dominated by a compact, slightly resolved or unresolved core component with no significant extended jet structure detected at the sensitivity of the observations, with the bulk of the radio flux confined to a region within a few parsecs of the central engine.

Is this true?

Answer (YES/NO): NO